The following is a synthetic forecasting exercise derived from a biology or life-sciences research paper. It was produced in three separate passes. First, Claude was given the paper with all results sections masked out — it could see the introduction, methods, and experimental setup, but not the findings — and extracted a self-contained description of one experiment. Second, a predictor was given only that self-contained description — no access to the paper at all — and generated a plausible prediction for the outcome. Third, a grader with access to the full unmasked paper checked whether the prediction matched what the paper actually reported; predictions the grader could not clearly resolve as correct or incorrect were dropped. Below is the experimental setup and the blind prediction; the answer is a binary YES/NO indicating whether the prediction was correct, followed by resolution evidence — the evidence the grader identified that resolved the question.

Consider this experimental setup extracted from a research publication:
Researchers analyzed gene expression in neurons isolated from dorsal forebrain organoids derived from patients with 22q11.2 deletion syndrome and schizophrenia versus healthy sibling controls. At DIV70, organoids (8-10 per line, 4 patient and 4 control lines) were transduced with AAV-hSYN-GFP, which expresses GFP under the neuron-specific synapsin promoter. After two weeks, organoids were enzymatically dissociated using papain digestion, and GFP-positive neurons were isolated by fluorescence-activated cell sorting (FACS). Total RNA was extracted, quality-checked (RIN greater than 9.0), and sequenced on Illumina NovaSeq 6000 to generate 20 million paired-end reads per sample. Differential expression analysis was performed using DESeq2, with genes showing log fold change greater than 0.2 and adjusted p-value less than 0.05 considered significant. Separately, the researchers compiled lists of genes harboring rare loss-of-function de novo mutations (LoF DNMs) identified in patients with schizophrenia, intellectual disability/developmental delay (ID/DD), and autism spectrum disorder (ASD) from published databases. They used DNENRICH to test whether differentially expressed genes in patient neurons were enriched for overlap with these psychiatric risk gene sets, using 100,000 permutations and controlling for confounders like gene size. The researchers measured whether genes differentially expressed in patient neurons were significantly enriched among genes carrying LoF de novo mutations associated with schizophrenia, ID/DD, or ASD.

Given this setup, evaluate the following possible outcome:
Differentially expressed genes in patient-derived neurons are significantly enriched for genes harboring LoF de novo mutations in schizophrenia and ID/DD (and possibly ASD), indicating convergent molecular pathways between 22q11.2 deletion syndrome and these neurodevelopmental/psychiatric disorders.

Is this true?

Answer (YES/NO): YES